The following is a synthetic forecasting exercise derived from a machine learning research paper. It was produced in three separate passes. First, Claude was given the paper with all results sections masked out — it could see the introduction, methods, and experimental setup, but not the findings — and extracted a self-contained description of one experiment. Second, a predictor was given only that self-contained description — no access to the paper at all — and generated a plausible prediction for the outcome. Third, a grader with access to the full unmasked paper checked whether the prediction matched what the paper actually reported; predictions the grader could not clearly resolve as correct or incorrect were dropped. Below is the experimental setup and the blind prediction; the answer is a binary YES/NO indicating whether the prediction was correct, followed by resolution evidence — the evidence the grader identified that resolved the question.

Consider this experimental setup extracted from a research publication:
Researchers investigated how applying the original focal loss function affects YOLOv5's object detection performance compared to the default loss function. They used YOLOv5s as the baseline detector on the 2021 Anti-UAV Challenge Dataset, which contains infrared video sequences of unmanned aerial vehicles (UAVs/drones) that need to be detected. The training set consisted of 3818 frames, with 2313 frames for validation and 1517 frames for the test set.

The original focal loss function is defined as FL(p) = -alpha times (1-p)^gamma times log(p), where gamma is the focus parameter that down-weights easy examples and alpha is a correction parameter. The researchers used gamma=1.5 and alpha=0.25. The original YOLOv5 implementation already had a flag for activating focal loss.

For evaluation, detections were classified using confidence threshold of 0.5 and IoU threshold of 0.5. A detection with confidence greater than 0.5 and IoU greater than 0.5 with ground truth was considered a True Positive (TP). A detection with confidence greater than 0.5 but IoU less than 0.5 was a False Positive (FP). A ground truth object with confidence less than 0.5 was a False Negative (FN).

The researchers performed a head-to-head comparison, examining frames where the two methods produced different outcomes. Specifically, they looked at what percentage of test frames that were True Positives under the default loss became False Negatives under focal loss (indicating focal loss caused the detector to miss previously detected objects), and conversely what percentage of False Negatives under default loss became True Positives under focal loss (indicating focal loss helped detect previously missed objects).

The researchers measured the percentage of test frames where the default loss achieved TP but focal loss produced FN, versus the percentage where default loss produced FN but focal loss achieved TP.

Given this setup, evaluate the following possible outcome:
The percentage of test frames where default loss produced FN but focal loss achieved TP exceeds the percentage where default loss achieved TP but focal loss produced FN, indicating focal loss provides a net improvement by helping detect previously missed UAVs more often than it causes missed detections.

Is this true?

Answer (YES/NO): NO